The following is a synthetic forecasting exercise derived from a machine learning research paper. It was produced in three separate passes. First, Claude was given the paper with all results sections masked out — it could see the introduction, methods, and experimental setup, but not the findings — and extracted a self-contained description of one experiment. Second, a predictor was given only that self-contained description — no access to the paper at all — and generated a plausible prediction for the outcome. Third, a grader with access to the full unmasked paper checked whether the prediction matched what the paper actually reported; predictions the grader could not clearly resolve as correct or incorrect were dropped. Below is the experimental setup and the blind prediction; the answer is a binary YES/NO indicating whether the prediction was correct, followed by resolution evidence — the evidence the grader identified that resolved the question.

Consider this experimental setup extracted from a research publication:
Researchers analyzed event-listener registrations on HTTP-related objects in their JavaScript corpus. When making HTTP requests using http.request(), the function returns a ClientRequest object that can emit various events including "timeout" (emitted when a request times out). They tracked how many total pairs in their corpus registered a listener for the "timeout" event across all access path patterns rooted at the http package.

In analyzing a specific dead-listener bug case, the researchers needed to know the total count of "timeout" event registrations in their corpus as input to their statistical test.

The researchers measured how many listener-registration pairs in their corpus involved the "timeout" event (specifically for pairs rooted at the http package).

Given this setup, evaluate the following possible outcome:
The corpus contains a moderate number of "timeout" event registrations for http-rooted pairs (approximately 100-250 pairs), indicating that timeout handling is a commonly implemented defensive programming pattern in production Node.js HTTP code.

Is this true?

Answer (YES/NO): YES